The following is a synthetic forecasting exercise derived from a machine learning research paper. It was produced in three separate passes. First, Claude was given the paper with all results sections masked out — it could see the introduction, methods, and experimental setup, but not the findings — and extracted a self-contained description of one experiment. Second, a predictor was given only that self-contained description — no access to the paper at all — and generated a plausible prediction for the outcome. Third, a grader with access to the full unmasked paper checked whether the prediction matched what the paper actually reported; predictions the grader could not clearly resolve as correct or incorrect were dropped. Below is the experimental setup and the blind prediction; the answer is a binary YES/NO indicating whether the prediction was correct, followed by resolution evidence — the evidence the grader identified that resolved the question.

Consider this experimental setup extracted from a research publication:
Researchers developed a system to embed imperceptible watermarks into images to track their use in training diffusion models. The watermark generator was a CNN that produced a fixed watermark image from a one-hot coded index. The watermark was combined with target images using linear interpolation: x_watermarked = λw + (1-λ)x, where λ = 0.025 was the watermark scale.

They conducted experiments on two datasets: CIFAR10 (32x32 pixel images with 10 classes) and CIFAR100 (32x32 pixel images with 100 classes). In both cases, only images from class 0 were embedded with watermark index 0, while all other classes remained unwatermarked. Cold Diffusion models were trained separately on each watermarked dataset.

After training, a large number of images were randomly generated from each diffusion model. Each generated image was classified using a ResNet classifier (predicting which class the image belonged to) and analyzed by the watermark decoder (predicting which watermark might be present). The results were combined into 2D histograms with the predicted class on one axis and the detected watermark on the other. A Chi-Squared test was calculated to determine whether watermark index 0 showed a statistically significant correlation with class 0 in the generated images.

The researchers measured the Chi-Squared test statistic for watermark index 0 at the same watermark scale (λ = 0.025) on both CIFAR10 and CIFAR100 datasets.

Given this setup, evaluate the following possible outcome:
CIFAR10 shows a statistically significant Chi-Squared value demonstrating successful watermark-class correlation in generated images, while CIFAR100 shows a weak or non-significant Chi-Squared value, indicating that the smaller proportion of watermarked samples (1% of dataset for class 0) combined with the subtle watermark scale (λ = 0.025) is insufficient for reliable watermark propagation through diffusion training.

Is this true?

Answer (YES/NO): NO